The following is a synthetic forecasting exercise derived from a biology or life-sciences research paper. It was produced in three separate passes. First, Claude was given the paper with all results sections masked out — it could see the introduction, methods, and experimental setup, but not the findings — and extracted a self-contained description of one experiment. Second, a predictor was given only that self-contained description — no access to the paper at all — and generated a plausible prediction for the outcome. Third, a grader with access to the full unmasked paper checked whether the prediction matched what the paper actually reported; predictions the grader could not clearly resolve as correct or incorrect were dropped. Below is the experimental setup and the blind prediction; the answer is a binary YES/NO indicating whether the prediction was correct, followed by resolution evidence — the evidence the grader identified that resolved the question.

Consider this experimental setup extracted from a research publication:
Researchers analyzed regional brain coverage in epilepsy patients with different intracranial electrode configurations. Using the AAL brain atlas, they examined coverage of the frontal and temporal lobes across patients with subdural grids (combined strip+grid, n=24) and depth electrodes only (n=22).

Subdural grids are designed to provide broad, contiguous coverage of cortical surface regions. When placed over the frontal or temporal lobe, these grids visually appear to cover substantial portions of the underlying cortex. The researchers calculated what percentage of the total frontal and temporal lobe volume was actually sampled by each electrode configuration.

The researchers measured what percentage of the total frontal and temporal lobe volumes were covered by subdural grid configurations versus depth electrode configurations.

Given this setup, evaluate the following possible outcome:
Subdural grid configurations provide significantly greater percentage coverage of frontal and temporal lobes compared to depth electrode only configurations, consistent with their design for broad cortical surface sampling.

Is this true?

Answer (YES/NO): NO